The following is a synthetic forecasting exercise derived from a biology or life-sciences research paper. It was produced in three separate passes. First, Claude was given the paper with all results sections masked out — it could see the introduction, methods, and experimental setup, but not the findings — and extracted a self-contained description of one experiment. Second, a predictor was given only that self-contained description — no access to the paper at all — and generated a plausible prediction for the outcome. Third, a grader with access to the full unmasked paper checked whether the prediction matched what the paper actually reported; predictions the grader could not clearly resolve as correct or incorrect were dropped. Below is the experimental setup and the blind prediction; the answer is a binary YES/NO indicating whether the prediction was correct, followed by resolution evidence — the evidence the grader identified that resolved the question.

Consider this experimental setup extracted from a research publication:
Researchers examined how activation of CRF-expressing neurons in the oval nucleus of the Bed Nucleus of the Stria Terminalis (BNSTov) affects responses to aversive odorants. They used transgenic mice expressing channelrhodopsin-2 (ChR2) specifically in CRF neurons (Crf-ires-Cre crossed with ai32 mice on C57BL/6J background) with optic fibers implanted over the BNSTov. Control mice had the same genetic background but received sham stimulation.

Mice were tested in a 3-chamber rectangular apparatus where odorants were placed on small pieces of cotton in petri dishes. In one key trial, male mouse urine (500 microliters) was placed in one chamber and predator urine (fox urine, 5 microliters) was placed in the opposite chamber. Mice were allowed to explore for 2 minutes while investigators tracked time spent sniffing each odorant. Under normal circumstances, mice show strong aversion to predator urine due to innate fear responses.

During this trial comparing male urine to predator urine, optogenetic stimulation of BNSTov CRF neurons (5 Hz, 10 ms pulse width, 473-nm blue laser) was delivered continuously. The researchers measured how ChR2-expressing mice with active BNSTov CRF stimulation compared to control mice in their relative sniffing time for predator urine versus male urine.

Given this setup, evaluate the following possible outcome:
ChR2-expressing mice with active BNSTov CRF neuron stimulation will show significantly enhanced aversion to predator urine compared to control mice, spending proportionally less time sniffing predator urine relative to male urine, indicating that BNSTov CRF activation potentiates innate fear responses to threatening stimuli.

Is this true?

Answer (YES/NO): NO